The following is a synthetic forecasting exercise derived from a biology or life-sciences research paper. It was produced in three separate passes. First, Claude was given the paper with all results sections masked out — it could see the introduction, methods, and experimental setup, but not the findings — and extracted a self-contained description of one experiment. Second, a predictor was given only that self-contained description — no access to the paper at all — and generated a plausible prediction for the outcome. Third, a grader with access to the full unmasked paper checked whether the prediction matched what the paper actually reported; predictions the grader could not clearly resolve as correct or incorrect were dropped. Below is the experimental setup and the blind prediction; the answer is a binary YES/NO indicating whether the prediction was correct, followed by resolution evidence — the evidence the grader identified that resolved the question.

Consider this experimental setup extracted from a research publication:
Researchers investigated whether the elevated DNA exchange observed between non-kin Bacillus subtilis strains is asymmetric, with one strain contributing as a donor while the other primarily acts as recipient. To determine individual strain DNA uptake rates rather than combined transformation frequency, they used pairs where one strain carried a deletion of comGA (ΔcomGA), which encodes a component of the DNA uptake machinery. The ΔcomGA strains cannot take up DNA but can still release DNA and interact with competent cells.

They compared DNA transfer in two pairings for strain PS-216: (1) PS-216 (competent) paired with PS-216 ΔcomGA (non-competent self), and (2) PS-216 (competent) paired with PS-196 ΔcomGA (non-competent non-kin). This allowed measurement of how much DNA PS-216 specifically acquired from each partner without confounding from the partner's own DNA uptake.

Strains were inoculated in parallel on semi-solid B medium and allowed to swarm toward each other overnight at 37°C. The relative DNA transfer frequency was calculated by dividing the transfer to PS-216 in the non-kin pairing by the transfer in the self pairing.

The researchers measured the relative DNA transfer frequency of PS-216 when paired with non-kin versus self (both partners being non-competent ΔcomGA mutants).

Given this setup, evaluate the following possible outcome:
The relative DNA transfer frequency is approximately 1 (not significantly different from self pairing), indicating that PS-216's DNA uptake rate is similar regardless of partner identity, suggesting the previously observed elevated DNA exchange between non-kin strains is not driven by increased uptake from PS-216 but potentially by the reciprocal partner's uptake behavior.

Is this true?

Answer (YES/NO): NO